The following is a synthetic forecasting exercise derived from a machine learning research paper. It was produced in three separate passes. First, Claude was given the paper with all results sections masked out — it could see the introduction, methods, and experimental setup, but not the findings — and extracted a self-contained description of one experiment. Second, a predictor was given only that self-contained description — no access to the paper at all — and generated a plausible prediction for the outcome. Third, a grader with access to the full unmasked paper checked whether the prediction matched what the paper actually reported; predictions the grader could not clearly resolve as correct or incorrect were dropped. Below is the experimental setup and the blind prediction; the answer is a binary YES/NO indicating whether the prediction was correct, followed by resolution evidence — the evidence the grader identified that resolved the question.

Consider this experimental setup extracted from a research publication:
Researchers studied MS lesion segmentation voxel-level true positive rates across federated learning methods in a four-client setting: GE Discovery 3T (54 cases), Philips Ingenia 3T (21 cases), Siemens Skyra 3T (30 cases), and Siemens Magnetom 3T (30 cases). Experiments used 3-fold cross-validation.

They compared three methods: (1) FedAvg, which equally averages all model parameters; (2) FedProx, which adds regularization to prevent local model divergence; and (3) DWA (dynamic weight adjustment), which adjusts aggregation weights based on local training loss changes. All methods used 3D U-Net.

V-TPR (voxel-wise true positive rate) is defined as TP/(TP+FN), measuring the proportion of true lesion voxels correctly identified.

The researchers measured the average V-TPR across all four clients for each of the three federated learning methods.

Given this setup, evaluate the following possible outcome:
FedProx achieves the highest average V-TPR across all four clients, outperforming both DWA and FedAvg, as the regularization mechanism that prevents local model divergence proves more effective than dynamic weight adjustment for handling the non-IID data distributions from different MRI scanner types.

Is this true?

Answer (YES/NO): NO